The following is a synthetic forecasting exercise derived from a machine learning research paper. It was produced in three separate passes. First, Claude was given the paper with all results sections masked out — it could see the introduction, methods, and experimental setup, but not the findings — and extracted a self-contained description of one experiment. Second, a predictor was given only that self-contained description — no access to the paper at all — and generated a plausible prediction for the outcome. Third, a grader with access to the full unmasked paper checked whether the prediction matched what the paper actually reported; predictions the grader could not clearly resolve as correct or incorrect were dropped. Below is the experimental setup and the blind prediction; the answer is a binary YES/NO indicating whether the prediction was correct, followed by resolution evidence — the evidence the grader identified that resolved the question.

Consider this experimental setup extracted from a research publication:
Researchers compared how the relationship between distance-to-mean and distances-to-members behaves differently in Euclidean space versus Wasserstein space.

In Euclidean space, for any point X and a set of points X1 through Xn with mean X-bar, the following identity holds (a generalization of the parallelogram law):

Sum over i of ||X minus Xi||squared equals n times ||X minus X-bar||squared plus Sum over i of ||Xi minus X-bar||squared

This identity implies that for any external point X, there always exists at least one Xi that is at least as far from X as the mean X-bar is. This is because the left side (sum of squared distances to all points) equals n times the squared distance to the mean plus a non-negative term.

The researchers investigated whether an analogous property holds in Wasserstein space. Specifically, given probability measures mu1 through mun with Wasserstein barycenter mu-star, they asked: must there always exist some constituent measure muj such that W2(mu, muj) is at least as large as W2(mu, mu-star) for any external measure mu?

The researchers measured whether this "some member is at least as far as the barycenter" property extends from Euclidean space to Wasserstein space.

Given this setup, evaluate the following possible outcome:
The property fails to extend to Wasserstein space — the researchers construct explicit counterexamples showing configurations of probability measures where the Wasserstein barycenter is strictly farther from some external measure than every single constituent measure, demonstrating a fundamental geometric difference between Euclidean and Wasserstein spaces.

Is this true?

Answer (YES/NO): YES